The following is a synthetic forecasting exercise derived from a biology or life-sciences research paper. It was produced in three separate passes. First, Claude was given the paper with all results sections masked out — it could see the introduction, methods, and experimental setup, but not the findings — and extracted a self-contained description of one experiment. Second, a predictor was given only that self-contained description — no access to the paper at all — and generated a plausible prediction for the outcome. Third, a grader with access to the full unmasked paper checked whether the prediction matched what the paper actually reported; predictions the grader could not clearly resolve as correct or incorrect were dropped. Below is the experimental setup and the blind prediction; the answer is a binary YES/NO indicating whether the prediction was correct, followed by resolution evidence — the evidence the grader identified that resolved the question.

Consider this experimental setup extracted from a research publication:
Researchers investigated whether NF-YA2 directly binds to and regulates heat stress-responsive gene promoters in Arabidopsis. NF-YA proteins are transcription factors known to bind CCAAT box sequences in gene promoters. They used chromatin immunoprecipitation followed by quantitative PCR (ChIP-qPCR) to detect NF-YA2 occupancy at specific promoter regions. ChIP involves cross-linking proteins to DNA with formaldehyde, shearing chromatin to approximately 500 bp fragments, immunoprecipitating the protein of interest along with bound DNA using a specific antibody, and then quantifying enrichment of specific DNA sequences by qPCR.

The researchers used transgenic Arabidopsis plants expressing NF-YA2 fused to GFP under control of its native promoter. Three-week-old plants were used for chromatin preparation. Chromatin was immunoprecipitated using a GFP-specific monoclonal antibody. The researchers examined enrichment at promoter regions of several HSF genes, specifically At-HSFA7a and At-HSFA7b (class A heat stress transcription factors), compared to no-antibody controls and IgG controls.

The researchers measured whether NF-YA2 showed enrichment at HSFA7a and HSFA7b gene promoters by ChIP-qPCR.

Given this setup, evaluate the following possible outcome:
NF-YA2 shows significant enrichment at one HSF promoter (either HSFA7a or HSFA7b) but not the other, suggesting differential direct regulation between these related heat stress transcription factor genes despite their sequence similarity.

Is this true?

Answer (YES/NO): YES